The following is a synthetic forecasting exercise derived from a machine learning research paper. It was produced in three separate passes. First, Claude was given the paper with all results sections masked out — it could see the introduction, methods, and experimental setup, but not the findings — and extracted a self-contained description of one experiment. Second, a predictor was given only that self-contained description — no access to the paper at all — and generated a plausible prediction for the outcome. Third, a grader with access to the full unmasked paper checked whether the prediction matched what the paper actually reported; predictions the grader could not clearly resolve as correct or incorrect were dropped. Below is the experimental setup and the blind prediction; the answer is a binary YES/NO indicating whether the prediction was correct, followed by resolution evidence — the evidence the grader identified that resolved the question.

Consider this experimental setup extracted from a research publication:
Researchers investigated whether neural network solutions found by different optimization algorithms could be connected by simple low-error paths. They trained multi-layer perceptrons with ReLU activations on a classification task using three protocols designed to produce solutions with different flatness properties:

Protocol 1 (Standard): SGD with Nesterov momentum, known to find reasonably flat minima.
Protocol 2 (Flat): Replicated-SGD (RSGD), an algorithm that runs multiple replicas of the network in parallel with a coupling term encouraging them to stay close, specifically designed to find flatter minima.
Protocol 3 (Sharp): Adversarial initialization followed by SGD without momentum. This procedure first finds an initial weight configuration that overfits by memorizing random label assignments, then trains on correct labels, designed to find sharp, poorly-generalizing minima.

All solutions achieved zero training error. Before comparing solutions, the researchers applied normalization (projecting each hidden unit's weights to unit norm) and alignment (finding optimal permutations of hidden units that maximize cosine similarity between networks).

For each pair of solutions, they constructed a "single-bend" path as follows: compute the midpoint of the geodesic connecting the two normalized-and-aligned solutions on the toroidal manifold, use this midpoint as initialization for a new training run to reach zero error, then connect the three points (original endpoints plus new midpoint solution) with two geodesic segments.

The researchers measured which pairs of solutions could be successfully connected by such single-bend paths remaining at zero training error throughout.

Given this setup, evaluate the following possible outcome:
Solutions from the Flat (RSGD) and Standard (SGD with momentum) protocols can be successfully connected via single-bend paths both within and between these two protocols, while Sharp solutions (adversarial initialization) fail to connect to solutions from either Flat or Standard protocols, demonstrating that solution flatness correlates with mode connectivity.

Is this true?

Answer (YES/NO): NO